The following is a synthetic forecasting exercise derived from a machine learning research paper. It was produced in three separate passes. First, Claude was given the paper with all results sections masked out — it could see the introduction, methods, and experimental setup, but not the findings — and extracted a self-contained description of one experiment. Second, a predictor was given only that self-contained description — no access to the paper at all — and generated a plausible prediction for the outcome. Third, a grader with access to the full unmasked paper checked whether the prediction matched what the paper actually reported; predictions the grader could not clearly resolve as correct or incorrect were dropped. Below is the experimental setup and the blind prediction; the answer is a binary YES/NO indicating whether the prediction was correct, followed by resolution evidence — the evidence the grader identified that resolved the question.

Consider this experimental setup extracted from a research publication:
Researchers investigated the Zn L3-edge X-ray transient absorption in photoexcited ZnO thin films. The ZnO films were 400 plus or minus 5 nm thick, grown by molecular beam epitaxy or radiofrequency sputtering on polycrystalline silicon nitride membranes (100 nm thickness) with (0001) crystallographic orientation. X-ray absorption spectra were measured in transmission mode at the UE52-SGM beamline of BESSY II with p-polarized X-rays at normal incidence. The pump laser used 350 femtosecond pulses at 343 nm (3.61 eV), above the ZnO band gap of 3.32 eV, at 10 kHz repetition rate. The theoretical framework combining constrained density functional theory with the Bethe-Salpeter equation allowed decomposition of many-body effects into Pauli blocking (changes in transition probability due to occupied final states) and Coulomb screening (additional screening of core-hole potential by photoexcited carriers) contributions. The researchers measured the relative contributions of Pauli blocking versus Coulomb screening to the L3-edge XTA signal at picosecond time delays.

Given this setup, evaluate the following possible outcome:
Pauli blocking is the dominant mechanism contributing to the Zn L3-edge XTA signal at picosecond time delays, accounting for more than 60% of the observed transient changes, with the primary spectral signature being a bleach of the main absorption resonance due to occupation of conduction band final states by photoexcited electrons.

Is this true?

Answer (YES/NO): NO